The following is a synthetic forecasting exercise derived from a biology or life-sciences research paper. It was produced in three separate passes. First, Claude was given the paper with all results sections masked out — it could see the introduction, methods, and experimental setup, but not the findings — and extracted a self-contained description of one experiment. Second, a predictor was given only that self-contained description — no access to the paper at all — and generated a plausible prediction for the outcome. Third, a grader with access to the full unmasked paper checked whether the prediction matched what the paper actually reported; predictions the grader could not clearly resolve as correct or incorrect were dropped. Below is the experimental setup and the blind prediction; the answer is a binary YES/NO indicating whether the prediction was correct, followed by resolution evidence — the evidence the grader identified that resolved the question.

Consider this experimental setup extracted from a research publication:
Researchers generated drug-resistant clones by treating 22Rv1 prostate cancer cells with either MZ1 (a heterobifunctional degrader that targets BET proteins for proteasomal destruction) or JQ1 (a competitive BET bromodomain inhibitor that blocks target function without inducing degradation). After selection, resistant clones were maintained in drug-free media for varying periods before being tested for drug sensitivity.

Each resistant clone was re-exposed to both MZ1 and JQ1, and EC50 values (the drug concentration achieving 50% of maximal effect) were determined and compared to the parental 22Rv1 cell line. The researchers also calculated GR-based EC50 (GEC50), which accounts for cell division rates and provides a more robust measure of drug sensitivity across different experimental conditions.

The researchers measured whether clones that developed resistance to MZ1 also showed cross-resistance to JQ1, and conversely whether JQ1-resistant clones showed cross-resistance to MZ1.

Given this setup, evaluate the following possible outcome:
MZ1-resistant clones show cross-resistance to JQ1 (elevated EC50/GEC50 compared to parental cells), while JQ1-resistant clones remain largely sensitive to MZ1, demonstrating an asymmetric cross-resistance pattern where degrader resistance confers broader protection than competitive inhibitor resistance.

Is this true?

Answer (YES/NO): NO